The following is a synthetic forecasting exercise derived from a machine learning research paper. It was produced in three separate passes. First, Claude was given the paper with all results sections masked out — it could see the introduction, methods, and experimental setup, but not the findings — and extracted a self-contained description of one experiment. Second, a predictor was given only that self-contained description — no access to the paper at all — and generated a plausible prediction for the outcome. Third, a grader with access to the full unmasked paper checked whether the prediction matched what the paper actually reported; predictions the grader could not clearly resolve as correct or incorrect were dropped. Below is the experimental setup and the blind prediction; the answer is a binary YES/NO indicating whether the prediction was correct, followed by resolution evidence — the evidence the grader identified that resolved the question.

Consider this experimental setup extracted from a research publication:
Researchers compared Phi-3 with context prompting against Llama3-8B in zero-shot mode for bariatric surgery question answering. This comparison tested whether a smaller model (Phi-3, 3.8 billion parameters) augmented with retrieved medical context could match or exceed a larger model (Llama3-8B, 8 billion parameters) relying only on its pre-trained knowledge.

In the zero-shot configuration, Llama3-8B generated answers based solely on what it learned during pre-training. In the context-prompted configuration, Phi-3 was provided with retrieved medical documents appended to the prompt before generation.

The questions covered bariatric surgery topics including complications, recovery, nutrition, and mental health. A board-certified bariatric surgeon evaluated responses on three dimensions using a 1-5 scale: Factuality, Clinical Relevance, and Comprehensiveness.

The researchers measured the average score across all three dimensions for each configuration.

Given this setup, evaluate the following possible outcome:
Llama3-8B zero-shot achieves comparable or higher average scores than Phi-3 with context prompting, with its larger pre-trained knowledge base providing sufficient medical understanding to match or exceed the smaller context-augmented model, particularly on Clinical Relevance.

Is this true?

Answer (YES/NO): NO